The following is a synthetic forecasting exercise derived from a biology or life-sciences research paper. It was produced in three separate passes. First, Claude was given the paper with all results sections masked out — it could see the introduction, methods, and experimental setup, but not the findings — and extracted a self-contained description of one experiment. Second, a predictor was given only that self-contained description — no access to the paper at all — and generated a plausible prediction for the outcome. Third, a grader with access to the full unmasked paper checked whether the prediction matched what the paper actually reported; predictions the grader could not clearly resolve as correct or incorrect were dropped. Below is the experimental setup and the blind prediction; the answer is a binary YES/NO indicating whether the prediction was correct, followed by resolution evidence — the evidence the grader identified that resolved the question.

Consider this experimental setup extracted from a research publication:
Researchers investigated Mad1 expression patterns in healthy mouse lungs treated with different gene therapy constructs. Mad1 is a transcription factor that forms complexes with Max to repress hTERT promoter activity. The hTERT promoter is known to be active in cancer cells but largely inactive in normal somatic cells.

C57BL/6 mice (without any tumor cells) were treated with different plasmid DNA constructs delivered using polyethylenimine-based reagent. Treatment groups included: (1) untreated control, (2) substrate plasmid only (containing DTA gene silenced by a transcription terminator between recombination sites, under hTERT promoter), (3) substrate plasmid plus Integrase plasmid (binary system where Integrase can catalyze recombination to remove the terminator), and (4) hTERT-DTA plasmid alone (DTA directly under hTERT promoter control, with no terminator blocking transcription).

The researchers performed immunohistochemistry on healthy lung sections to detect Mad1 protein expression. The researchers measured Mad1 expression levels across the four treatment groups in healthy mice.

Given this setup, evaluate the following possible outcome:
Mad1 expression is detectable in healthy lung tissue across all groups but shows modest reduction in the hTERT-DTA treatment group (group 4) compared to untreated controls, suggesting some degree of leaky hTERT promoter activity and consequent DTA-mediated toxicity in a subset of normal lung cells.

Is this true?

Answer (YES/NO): NO